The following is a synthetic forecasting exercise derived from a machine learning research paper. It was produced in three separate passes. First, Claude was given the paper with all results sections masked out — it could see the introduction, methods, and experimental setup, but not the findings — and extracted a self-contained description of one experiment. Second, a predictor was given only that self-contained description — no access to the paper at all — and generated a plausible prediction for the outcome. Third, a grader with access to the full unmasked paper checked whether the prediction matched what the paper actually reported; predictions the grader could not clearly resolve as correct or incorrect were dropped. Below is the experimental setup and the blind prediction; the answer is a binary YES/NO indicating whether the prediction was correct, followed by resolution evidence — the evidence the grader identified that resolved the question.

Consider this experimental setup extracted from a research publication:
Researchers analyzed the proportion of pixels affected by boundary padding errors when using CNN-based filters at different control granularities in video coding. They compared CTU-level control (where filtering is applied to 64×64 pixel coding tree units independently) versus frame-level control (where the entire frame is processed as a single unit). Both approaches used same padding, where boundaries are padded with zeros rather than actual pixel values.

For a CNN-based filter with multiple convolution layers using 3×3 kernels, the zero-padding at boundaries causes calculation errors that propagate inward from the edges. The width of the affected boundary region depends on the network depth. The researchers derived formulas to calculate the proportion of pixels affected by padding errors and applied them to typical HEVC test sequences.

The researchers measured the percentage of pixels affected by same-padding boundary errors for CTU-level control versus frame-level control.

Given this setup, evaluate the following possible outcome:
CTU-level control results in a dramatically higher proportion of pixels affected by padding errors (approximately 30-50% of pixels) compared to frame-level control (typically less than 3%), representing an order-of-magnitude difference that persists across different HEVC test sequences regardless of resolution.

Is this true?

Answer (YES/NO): YES